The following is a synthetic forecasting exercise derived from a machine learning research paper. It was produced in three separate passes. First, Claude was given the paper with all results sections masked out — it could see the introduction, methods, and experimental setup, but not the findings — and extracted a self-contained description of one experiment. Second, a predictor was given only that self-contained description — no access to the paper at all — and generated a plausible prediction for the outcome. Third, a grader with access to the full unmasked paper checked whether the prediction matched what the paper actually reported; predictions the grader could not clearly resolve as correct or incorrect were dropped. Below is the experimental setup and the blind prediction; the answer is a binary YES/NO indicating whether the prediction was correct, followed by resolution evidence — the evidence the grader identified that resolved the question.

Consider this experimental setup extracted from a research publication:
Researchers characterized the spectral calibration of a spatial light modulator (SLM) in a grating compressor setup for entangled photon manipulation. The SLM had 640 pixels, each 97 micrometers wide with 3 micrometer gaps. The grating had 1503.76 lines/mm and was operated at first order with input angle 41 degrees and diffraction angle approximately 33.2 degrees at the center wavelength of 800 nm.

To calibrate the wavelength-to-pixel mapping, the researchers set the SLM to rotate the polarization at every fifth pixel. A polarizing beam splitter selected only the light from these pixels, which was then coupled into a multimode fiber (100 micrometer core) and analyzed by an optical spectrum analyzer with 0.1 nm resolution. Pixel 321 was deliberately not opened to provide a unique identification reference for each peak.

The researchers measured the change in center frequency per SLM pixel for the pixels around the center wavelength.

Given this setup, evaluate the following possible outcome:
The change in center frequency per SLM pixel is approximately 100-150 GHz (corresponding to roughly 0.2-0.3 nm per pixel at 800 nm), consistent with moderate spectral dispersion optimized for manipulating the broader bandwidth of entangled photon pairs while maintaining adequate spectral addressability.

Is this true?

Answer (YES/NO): NO